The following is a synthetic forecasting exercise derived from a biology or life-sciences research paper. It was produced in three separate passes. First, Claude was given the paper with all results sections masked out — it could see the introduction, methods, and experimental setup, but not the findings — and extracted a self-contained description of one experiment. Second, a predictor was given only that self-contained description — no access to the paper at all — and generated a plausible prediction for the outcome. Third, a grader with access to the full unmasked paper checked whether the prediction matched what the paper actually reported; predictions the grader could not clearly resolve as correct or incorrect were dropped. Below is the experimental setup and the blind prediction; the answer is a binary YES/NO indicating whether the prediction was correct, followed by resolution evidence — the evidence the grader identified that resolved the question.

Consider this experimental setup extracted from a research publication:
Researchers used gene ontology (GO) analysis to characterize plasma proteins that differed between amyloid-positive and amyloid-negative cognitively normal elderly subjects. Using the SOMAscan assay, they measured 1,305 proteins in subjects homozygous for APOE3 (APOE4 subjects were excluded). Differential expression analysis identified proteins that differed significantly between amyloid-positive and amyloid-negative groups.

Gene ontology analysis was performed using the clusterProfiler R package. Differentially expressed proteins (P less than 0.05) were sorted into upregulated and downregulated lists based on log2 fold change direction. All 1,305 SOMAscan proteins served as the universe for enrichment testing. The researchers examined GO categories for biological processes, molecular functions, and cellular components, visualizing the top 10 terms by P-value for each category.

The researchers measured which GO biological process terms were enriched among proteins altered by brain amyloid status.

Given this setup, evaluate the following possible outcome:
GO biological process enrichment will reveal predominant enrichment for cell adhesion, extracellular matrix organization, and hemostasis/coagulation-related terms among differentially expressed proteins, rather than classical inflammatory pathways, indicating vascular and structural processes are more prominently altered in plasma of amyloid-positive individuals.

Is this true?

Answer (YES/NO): NO